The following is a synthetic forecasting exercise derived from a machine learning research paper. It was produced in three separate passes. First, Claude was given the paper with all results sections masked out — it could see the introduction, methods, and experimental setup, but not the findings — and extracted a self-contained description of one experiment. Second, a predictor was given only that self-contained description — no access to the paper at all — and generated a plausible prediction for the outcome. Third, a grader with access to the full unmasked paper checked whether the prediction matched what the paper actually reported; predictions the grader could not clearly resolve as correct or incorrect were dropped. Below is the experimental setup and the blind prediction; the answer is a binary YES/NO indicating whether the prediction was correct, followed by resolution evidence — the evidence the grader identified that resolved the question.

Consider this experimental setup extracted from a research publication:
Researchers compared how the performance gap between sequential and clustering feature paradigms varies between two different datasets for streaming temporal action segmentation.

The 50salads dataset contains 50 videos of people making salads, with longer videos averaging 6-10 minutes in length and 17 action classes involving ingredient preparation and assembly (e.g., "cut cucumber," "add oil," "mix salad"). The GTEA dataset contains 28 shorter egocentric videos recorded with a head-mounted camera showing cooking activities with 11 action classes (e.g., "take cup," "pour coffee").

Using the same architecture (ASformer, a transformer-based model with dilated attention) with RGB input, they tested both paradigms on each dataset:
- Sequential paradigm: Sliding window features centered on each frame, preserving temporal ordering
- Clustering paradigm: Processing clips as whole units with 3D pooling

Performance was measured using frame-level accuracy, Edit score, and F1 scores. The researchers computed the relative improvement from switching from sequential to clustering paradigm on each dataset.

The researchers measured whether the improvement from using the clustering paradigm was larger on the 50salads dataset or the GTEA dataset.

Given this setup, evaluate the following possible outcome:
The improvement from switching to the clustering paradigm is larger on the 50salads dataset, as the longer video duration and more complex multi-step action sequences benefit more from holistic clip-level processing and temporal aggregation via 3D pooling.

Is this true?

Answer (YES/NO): YES